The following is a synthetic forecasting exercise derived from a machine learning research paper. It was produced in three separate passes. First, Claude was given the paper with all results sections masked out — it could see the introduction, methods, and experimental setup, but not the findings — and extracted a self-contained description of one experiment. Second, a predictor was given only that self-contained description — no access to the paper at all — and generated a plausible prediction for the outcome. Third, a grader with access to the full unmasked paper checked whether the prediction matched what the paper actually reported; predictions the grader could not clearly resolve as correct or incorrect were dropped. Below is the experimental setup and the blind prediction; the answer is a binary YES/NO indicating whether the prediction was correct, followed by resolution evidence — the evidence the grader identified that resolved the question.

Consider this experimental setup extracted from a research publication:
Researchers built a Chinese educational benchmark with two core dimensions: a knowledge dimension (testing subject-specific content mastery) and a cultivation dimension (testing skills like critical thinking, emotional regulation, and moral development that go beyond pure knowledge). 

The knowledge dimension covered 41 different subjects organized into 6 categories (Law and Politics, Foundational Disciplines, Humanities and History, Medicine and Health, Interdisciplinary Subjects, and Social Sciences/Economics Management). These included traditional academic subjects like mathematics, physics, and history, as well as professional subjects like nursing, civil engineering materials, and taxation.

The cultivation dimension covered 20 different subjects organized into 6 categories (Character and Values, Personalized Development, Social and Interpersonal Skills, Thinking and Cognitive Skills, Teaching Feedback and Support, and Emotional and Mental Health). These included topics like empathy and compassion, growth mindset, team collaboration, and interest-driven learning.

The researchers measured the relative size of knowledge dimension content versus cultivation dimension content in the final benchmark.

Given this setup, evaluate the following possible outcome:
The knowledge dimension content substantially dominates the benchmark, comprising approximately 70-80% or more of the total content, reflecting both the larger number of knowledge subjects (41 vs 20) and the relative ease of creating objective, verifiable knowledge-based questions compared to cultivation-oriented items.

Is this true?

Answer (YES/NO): YES